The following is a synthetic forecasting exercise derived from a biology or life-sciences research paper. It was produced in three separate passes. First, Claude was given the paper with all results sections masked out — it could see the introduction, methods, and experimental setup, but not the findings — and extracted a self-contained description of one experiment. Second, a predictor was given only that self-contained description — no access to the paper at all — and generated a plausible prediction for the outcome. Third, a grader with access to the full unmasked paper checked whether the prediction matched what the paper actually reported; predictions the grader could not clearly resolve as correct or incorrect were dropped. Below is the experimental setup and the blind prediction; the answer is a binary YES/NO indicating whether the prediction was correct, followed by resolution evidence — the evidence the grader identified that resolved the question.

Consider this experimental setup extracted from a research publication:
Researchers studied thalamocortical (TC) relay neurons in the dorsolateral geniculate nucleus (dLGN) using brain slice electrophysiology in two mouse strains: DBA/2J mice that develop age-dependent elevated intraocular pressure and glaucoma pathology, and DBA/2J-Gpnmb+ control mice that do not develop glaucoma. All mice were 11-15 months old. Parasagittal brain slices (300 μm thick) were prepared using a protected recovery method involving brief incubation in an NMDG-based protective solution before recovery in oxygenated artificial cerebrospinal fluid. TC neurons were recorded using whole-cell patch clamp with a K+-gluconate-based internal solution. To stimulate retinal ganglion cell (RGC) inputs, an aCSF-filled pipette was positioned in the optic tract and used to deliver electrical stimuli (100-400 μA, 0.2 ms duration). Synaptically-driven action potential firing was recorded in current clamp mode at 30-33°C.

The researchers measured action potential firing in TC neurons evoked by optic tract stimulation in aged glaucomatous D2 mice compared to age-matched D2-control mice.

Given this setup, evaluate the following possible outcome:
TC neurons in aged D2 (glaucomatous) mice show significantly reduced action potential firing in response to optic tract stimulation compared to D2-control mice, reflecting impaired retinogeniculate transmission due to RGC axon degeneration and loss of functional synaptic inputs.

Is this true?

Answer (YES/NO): NO